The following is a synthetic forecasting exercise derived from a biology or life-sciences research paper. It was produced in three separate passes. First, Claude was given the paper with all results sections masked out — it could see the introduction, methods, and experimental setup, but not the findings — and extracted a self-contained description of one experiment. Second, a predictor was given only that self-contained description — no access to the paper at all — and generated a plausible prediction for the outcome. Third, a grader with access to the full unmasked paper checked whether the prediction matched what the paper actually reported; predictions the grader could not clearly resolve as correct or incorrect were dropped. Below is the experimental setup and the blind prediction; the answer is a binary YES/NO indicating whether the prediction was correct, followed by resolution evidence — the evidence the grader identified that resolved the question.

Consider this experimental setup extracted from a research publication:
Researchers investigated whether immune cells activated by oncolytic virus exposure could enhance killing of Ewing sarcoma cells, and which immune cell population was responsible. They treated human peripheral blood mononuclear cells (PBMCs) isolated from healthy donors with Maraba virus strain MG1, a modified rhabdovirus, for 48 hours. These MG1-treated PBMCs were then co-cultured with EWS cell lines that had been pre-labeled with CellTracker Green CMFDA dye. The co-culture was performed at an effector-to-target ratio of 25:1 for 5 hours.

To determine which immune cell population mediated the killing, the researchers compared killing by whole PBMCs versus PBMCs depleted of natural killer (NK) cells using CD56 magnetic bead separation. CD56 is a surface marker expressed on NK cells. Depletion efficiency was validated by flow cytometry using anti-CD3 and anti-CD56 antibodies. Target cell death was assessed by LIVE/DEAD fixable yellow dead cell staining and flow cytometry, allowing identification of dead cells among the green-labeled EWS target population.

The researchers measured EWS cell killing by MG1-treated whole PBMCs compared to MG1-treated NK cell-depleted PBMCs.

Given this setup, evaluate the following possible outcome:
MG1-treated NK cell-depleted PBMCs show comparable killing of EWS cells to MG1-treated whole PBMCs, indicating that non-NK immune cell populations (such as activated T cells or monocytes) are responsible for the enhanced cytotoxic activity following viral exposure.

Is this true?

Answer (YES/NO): NO